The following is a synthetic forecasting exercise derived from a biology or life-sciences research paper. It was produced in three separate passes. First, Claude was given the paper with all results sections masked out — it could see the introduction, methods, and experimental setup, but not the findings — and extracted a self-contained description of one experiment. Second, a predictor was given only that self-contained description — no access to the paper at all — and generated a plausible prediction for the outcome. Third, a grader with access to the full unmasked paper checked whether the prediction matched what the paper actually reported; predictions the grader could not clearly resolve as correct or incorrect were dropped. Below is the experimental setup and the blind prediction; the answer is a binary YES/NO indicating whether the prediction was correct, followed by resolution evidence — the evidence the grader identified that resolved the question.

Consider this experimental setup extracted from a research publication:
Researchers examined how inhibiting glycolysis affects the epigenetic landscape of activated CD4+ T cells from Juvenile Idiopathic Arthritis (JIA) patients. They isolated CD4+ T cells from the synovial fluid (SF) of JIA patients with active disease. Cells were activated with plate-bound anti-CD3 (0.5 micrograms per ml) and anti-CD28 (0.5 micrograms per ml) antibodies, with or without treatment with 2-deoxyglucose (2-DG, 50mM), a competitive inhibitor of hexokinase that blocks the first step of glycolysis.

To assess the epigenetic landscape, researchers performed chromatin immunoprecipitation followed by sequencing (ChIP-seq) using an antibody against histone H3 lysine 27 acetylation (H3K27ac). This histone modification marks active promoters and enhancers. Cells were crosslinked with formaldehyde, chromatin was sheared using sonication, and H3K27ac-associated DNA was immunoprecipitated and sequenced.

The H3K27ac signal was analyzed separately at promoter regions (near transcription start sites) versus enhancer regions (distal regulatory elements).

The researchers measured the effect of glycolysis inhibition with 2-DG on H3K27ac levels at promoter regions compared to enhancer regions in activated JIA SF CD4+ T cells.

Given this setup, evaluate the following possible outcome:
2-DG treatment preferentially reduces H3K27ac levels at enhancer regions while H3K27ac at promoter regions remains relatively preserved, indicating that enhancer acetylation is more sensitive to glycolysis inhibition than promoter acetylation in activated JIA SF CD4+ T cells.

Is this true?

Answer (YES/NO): NO